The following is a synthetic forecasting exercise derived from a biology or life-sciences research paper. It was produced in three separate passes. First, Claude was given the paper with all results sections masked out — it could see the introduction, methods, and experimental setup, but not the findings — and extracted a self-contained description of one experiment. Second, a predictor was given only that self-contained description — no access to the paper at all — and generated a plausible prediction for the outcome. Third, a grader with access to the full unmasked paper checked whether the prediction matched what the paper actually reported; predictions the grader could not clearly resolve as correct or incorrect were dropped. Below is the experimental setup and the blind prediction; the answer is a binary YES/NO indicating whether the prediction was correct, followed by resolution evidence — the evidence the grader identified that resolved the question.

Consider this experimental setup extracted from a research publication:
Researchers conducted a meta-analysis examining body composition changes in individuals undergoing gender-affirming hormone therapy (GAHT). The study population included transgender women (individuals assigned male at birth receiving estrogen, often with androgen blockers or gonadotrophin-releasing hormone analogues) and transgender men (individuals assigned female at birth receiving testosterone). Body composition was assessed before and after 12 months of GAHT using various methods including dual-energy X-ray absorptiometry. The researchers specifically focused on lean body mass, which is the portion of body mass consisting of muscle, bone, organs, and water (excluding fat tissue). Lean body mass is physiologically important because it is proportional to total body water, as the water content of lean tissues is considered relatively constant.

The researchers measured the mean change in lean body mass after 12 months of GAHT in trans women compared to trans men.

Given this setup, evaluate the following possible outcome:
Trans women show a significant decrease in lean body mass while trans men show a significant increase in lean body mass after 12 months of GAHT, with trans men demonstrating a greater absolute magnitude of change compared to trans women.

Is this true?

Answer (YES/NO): YES